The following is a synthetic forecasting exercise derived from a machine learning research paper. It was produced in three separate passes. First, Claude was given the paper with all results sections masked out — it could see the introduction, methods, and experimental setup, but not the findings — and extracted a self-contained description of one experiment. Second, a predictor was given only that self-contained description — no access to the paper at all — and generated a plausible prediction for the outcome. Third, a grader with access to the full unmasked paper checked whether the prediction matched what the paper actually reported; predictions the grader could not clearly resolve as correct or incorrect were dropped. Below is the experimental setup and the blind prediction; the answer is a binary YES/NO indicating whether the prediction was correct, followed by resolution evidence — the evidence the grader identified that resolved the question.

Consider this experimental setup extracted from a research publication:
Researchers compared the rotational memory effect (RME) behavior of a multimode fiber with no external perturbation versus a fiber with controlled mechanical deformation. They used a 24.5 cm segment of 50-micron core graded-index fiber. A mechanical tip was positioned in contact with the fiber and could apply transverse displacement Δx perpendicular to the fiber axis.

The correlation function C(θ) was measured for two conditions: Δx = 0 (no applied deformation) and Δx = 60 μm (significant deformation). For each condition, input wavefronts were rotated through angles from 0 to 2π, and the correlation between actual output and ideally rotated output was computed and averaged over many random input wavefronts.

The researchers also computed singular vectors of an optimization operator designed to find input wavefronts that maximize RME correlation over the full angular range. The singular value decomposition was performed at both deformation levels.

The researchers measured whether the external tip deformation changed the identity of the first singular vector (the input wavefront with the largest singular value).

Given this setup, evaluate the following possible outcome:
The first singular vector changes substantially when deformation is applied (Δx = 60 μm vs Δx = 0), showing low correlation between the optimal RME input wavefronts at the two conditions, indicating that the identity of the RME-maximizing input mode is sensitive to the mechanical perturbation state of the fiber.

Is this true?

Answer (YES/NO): NO